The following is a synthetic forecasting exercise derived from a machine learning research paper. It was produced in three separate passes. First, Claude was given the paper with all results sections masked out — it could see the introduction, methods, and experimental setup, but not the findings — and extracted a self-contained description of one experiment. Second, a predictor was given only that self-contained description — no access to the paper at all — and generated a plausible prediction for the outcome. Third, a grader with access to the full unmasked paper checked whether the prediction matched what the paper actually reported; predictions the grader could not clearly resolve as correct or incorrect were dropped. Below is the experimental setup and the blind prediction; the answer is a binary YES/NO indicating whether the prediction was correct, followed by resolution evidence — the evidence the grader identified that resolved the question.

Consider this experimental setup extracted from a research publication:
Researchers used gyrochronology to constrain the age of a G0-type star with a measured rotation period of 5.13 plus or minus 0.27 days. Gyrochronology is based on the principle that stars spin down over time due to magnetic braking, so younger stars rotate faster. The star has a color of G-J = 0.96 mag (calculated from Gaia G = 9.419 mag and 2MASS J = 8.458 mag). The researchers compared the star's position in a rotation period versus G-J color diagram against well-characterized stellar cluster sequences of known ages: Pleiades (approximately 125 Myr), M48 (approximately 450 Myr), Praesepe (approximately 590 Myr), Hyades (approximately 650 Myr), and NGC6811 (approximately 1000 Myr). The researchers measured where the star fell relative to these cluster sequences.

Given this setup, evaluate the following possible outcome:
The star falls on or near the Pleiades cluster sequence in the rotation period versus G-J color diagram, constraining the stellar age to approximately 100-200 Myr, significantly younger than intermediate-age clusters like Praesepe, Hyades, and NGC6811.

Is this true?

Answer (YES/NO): NO